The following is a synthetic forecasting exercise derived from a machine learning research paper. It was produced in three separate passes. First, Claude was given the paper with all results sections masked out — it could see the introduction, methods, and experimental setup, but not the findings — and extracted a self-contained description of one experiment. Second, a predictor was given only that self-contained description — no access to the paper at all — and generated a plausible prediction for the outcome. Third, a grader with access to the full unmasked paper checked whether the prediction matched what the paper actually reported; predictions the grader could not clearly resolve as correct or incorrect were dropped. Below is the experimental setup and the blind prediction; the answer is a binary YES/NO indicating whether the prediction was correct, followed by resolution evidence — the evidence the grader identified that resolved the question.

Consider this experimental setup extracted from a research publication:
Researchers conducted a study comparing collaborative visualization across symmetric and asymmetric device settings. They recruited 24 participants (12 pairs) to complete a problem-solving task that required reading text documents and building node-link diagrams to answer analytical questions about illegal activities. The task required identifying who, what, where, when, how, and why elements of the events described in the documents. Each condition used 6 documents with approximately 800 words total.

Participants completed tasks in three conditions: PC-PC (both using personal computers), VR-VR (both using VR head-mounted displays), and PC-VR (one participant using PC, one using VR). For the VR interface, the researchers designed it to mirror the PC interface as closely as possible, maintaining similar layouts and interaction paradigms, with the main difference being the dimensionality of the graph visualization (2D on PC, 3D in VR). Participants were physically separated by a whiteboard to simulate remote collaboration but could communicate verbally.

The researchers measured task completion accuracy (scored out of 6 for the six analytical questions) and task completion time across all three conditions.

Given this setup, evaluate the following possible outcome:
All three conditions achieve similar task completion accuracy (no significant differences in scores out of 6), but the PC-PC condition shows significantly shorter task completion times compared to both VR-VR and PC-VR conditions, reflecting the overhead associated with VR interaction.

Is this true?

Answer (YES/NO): NO